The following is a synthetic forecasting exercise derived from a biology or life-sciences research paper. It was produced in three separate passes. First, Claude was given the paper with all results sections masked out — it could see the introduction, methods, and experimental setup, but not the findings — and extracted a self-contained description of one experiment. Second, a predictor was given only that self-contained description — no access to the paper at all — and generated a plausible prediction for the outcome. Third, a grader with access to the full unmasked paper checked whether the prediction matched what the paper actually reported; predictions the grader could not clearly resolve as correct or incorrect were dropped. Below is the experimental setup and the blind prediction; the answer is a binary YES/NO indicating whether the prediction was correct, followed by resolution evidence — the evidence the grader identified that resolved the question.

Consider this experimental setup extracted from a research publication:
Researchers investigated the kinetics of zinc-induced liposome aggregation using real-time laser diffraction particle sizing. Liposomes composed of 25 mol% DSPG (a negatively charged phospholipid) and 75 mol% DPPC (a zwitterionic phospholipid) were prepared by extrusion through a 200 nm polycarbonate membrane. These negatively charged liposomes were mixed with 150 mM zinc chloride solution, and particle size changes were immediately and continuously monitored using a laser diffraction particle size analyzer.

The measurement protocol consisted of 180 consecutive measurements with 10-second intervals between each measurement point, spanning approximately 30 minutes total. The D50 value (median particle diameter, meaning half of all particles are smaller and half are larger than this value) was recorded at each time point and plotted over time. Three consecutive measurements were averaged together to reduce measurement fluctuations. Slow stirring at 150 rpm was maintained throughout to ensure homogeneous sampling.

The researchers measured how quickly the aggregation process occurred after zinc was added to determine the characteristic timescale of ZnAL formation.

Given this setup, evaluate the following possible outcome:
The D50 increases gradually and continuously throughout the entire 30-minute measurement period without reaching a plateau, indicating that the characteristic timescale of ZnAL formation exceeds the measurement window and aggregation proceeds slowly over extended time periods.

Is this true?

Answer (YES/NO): NO